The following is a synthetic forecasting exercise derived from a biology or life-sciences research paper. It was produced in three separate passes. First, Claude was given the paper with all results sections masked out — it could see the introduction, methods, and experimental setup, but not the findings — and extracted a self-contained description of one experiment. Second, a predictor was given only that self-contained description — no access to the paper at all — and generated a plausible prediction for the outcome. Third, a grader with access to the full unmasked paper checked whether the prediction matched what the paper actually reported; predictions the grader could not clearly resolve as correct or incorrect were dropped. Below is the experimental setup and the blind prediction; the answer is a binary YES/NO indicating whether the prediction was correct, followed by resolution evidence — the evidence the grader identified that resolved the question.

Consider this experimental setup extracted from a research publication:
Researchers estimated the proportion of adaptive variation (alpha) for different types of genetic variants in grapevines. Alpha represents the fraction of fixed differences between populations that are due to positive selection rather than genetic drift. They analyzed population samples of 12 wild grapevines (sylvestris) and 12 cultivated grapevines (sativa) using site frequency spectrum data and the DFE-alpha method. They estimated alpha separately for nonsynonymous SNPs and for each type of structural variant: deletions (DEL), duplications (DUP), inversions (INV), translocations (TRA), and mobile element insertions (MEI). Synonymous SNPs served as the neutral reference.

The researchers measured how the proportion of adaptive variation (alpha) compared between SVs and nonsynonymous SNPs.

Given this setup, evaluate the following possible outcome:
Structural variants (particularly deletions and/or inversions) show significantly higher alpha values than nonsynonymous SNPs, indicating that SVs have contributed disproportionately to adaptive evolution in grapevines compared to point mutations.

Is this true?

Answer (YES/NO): NO